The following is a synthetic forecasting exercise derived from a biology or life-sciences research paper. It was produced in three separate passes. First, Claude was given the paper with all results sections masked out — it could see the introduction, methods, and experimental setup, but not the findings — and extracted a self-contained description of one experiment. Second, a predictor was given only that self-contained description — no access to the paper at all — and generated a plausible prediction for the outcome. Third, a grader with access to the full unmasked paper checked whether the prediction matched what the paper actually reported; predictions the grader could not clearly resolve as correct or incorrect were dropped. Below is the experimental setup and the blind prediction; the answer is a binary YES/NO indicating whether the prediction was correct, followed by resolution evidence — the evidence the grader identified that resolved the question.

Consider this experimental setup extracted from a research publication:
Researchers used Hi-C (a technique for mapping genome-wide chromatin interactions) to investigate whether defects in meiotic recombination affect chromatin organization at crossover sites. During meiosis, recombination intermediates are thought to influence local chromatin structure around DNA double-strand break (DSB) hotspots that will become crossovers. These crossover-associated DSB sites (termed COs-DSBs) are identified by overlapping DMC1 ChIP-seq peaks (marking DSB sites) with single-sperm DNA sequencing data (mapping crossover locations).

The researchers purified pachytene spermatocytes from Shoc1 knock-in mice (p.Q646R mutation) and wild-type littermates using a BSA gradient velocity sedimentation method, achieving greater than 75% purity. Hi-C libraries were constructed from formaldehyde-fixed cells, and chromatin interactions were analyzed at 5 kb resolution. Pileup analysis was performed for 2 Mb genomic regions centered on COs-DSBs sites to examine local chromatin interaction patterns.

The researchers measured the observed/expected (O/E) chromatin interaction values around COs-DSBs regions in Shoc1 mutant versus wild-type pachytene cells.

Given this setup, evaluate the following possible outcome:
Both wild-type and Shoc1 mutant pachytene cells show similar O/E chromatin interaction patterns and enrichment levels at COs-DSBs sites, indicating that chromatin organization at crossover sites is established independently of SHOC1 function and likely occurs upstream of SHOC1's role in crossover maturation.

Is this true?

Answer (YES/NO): NO